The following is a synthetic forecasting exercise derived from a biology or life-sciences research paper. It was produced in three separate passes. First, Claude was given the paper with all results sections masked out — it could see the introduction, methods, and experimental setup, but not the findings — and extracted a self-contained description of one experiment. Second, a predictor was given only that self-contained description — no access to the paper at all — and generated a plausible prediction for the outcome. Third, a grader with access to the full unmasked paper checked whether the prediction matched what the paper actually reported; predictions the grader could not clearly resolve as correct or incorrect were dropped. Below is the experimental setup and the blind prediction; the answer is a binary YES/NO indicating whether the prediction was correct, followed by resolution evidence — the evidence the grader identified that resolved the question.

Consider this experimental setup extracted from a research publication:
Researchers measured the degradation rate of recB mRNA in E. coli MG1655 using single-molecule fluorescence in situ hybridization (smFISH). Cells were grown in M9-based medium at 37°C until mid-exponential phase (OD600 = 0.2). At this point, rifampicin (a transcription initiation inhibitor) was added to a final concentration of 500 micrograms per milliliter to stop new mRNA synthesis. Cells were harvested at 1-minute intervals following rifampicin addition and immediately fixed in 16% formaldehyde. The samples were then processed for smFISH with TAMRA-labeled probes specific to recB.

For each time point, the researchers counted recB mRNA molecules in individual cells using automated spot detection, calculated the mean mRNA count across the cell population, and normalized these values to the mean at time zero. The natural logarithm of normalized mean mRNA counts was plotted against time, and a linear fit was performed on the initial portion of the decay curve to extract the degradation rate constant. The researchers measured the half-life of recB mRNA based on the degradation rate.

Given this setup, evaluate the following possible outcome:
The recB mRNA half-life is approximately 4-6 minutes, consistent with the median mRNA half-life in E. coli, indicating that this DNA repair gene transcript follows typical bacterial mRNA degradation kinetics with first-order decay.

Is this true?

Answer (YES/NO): NO